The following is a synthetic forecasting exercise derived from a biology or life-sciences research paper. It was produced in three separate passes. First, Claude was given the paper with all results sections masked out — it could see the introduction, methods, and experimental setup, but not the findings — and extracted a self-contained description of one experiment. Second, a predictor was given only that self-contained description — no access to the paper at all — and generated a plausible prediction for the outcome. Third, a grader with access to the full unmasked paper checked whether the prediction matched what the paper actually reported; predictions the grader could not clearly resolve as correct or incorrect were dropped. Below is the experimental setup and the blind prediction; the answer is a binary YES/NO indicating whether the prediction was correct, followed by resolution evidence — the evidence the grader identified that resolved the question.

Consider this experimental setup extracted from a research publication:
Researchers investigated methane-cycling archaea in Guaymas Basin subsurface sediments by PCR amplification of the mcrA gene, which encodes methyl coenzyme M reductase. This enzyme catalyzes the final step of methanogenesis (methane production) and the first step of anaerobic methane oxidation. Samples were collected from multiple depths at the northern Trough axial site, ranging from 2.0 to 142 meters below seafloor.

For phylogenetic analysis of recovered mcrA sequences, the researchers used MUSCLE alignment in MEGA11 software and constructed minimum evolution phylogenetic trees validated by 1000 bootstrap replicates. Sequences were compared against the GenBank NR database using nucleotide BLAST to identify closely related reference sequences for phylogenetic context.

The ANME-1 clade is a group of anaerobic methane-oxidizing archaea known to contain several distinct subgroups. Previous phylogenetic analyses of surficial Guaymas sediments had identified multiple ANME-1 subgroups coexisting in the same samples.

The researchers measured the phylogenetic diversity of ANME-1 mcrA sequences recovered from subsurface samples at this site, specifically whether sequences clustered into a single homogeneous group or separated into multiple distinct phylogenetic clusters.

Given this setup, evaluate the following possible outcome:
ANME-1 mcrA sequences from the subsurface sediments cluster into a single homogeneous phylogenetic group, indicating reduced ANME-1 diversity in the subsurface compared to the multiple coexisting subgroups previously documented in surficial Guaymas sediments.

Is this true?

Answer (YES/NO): NO